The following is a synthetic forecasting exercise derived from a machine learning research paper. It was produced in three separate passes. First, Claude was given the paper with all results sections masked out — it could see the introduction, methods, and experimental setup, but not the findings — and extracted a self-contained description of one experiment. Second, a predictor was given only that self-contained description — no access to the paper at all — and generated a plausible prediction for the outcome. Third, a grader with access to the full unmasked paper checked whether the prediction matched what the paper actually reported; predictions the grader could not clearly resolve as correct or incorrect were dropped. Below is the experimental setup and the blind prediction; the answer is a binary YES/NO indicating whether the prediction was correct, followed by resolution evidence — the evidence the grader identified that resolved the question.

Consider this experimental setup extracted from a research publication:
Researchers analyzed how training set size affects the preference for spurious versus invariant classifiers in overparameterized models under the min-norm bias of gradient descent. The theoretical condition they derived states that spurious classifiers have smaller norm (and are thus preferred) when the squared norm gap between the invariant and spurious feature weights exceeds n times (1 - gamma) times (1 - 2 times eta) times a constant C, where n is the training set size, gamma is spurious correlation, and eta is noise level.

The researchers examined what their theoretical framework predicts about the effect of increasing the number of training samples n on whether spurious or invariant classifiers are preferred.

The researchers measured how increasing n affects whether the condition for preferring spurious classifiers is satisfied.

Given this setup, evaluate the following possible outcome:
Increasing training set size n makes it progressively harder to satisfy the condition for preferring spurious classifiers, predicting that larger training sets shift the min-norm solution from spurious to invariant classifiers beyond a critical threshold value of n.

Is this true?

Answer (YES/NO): YES